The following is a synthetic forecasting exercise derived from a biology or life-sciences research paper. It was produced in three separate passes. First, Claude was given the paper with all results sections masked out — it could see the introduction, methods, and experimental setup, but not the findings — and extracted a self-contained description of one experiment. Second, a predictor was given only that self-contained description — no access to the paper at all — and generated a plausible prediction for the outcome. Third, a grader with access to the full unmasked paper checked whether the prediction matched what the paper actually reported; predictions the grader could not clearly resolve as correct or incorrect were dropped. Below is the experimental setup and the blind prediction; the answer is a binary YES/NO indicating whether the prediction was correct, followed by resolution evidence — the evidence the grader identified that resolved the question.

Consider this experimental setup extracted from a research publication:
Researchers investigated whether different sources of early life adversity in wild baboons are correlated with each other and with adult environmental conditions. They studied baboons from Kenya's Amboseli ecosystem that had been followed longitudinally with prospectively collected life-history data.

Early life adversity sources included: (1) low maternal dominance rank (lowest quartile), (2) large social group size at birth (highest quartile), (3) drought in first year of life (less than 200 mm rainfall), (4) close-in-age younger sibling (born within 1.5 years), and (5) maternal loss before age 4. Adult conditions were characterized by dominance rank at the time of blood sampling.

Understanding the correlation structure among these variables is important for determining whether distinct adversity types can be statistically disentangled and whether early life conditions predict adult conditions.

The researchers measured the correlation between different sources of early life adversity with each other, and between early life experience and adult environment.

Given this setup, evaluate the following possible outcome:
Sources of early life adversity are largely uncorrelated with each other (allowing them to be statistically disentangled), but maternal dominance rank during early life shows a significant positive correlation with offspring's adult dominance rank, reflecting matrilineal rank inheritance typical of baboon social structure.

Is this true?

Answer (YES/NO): NO